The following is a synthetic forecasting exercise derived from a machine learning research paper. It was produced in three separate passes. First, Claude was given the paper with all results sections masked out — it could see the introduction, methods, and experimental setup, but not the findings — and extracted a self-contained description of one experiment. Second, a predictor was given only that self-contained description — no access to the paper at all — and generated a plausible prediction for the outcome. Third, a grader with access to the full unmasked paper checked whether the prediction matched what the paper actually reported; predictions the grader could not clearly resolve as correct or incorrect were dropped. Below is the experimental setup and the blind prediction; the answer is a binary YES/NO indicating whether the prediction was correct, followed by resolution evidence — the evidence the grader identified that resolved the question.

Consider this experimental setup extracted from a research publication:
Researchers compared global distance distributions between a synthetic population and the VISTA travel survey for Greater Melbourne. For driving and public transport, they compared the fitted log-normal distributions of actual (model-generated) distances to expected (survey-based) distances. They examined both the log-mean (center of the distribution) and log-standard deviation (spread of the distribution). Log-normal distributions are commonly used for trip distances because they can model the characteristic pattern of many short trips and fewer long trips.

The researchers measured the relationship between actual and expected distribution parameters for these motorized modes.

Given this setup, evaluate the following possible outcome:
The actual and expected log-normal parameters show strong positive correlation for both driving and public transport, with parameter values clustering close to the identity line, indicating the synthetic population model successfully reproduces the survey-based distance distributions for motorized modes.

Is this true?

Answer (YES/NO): NO